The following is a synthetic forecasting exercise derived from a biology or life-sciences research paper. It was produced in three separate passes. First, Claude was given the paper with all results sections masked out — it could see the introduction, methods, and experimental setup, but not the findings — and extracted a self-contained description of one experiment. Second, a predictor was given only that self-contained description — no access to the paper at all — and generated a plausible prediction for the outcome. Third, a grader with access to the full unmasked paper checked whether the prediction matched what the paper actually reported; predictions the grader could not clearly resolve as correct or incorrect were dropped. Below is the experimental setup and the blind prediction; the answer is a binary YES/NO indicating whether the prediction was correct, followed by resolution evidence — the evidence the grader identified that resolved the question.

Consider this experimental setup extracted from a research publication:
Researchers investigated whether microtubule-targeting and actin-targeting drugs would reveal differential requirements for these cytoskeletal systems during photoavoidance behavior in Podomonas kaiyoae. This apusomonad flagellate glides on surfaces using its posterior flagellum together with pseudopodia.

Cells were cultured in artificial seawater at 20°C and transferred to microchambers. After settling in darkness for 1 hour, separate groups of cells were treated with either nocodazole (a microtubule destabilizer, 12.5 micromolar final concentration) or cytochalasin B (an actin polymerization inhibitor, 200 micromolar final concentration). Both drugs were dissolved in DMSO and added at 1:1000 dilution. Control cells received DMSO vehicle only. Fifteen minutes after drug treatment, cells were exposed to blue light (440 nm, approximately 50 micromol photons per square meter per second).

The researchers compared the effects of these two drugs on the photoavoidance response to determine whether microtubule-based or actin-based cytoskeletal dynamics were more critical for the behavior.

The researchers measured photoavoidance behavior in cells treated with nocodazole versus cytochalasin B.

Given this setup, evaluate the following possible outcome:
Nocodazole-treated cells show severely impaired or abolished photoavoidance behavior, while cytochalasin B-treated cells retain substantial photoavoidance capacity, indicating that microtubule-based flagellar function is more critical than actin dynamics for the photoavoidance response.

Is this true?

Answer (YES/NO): NO